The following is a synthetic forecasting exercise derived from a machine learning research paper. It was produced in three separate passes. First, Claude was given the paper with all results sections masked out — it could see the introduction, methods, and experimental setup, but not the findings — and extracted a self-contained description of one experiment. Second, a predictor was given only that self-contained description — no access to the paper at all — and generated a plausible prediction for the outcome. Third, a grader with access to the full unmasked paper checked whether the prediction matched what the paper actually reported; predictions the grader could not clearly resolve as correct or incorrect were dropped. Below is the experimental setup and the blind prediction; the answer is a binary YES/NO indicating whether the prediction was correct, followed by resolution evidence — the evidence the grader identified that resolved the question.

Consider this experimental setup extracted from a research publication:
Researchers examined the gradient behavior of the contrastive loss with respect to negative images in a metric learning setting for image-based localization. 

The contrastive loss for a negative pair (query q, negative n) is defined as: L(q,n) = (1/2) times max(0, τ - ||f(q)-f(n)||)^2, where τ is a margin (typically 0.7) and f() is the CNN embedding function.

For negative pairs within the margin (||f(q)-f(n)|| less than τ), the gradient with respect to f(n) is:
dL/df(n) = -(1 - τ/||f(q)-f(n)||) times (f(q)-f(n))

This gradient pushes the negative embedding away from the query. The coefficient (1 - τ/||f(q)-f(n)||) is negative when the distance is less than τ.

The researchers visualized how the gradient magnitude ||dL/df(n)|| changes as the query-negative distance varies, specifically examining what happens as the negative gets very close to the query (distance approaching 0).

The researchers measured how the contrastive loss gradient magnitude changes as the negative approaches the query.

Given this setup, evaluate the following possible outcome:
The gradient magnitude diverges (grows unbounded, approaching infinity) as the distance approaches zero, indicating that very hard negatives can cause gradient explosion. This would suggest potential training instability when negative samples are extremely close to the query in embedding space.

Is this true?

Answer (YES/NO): NO